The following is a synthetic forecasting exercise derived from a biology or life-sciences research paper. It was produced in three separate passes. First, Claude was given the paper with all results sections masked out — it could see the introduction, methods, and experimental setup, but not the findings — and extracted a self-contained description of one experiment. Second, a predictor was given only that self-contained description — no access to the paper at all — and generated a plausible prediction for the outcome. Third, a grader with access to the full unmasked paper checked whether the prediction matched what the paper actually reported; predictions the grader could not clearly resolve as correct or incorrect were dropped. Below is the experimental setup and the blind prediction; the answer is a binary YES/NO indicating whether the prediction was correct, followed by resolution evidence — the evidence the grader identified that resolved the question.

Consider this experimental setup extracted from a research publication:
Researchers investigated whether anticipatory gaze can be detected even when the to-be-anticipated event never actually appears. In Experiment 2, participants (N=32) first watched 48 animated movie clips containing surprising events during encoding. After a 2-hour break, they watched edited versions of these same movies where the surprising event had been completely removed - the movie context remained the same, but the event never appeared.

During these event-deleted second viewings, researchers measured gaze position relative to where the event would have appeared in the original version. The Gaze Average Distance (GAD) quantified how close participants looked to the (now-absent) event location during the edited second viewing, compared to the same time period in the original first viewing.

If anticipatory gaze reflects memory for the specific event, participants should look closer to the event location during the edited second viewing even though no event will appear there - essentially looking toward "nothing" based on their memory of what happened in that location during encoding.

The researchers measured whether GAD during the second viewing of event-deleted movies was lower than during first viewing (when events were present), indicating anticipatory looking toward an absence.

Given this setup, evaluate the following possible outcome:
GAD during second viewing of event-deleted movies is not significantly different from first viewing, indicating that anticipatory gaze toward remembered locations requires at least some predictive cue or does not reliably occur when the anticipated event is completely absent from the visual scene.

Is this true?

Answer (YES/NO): NO